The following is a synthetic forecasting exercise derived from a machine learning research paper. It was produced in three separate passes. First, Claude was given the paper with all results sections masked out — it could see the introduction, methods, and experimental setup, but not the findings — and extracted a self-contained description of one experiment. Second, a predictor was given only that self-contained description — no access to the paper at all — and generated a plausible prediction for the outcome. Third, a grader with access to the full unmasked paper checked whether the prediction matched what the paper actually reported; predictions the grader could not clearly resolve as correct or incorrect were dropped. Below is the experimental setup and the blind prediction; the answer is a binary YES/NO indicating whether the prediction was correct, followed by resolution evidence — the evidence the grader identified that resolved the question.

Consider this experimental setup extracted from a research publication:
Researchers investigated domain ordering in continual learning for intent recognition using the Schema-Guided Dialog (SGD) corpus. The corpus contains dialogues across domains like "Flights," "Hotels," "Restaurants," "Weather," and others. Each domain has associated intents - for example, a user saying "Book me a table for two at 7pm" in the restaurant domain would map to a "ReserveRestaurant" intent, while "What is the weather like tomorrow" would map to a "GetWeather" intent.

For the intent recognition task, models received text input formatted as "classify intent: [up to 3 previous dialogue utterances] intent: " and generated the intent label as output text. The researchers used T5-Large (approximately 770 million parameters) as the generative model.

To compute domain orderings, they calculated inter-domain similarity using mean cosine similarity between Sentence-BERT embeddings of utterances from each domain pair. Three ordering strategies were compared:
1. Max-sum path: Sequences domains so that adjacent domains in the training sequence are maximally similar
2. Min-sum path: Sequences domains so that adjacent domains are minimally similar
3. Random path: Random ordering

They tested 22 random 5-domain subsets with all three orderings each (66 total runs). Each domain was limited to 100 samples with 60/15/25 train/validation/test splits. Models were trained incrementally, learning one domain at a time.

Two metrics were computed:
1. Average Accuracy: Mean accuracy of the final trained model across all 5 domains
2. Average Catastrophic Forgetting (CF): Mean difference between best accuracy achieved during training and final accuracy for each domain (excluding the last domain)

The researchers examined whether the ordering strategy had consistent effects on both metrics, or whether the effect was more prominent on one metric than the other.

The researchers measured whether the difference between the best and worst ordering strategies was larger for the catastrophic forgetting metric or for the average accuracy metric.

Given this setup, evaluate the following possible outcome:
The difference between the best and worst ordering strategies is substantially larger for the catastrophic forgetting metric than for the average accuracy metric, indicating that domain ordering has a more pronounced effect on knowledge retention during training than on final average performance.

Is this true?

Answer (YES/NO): NO